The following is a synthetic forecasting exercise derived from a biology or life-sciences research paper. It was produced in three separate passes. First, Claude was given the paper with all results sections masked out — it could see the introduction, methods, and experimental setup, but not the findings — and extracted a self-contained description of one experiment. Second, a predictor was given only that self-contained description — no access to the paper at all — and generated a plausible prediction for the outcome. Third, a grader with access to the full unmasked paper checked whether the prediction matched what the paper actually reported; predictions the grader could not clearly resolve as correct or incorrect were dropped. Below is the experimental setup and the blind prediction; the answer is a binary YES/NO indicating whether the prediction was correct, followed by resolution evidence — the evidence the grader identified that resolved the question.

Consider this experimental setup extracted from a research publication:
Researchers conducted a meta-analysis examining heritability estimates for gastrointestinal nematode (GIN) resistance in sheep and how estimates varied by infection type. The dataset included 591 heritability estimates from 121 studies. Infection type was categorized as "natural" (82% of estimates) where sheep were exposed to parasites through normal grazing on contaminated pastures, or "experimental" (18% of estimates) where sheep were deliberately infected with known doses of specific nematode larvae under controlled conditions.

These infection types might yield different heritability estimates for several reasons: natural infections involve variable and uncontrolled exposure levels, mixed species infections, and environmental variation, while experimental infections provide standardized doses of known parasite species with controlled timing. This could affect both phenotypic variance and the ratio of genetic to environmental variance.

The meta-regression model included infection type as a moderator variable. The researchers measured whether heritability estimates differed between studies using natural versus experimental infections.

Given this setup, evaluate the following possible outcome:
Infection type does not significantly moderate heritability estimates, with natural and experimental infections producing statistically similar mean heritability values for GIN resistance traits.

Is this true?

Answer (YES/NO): YES